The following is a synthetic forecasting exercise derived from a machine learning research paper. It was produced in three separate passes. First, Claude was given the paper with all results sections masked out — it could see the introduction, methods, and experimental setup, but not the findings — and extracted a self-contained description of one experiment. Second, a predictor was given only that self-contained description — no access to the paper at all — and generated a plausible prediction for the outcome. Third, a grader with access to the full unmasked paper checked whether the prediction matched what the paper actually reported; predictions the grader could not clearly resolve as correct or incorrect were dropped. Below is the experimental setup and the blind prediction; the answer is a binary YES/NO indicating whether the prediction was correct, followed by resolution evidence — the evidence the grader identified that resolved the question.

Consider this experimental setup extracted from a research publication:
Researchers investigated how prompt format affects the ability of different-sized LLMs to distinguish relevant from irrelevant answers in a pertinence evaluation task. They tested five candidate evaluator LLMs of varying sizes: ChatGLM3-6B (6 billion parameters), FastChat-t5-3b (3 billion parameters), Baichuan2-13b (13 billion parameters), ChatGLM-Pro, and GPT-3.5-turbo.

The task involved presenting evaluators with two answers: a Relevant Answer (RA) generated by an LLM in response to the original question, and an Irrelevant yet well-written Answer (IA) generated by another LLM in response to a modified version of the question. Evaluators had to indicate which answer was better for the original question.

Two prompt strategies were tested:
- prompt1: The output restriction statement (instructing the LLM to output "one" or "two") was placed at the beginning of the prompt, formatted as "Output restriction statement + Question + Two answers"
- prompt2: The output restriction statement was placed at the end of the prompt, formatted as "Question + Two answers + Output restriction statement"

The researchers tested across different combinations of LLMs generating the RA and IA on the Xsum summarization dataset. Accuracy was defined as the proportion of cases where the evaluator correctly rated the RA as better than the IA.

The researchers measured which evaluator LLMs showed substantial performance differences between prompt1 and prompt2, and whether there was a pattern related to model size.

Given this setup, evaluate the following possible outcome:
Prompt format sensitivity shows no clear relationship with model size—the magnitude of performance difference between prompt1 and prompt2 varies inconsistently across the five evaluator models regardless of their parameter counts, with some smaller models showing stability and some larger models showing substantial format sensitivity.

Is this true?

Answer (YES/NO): NO